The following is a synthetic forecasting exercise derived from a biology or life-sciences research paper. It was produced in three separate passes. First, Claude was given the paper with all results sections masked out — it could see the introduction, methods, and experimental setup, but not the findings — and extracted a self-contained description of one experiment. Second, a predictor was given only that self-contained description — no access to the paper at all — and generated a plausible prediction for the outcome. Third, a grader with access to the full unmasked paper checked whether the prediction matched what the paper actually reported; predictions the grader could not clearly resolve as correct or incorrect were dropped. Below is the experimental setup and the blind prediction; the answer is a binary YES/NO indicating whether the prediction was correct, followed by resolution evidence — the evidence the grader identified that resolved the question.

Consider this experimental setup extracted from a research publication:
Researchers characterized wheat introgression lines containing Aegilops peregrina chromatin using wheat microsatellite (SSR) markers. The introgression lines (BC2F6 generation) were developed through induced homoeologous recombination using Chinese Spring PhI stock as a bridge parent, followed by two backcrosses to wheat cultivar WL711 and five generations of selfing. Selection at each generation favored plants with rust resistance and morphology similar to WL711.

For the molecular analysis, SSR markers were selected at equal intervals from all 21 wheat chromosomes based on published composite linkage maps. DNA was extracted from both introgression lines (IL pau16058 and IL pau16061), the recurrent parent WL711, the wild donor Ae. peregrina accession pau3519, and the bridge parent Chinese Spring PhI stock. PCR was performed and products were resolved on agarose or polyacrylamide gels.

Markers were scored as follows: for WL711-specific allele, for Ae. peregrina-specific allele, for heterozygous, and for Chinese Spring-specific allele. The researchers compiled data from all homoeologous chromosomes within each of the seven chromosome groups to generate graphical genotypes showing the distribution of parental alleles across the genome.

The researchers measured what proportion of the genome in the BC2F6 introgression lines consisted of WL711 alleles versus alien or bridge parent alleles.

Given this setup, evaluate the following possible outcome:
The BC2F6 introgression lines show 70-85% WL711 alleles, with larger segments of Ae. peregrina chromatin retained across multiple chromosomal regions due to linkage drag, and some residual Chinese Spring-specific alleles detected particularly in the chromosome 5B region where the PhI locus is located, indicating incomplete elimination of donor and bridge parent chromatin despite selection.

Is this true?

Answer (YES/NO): NO